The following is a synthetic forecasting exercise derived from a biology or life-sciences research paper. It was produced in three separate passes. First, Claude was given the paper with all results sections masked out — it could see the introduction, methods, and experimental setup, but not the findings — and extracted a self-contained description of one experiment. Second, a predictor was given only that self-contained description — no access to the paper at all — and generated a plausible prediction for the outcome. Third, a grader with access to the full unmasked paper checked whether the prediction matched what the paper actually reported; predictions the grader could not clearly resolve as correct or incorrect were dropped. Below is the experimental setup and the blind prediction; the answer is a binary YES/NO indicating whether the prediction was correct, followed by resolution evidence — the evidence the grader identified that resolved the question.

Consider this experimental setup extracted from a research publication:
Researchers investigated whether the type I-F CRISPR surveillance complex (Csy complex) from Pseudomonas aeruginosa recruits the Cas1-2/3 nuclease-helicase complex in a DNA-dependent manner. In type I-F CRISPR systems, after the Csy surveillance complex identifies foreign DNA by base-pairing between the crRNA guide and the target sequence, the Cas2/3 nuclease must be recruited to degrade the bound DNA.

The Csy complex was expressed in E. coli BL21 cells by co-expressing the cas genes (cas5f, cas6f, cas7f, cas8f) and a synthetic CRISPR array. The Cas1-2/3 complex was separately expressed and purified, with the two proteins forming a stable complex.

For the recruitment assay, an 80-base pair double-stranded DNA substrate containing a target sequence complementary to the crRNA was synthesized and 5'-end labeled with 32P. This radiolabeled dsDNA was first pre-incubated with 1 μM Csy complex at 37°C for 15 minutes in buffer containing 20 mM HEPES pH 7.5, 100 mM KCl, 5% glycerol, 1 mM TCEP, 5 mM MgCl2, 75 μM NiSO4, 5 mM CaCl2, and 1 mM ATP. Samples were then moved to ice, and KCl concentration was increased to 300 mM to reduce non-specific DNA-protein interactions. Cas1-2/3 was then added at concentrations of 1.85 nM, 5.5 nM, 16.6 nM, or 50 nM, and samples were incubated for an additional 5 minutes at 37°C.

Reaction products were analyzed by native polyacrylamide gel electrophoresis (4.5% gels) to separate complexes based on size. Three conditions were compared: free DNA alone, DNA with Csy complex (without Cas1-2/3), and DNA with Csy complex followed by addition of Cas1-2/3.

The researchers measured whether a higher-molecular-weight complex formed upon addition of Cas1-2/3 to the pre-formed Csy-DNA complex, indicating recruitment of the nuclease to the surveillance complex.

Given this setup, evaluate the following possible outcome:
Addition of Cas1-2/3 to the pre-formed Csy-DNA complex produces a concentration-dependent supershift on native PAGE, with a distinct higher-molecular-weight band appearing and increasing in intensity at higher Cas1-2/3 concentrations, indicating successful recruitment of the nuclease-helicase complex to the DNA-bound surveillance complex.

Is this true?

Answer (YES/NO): YES